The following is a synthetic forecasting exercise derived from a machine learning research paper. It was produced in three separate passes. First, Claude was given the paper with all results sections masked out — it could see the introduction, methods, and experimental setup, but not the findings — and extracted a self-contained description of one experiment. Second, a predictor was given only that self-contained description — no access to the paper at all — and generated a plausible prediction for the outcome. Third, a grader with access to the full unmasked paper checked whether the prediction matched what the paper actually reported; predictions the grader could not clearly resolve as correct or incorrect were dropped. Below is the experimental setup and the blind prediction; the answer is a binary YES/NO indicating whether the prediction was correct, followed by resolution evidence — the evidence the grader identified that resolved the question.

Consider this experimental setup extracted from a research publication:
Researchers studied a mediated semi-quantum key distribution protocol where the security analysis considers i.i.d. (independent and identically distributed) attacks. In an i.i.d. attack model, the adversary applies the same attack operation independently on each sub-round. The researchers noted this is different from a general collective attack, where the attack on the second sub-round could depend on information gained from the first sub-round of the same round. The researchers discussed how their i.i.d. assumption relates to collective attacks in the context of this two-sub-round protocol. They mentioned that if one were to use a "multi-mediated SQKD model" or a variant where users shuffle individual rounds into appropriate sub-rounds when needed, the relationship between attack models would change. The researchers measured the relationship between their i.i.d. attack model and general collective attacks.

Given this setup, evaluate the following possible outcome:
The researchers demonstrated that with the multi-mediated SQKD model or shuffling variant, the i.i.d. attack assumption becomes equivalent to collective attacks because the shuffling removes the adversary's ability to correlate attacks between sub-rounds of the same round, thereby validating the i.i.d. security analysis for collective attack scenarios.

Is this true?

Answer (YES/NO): YES